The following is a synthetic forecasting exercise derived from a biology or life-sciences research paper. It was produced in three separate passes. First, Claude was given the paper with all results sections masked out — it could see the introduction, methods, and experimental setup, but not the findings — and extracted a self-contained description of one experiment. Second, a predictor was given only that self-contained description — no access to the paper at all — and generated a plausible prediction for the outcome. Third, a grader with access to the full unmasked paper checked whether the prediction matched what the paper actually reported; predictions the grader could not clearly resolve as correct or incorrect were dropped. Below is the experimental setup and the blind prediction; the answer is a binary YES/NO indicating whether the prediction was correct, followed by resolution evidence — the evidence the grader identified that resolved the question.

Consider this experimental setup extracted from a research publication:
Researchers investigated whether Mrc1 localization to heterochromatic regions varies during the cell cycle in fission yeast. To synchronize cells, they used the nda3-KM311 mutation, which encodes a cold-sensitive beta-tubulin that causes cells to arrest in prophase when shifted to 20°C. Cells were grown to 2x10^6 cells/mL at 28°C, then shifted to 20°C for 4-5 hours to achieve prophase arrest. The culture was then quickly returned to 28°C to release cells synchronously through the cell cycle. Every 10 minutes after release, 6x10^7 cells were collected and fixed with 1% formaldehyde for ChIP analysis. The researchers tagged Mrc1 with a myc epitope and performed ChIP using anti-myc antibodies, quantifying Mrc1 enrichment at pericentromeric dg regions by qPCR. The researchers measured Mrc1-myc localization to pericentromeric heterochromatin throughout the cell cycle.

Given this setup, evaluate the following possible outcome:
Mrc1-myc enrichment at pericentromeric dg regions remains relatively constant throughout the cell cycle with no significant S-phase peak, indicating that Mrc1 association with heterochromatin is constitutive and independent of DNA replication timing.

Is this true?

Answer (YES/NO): NO